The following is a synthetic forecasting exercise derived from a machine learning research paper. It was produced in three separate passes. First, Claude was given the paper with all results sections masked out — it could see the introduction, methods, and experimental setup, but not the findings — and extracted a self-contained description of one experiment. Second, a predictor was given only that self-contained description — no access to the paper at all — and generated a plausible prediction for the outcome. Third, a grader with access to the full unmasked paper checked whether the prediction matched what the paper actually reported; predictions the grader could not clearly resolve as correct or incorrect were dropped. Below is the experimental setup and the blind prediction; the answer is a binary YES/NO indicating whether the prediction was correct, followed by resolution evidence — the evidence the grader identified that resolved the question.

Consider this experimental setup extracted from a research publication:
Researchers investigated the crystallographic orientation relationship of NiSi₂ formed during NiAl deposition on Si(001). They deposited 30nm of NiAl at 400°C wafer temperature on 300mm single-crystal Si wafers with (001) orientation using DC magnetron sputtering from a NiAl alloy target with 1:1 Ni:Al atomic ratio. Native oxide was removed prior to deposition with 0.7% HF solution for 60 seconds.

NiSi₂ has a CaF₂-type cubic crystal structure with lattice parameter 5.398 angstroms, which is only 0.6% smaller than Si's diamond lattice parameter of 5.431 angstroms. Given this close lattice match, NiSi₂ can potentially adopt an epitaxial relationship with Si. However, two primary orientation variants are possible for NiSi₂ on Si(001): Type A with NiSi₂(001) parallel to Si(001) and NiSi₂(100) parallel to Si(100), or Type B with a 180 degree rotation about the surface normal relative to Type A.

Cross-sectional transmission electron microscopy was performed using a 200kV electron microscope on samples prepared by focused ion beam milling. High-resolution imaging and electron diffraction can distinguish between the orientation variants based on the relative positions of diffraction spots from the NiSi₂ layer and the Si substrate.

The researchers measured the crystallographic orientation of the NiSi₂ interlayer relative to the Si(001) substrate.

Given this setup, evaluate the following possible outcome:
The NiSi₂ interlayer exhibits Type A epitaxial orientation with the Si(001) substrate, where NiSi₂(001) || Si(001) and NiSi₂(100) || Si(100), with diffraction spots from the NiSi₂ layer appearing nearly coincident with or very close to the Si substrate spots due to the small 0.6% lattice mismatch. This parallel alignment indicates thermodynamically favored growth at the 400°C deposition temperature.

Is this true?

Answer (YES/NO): YES